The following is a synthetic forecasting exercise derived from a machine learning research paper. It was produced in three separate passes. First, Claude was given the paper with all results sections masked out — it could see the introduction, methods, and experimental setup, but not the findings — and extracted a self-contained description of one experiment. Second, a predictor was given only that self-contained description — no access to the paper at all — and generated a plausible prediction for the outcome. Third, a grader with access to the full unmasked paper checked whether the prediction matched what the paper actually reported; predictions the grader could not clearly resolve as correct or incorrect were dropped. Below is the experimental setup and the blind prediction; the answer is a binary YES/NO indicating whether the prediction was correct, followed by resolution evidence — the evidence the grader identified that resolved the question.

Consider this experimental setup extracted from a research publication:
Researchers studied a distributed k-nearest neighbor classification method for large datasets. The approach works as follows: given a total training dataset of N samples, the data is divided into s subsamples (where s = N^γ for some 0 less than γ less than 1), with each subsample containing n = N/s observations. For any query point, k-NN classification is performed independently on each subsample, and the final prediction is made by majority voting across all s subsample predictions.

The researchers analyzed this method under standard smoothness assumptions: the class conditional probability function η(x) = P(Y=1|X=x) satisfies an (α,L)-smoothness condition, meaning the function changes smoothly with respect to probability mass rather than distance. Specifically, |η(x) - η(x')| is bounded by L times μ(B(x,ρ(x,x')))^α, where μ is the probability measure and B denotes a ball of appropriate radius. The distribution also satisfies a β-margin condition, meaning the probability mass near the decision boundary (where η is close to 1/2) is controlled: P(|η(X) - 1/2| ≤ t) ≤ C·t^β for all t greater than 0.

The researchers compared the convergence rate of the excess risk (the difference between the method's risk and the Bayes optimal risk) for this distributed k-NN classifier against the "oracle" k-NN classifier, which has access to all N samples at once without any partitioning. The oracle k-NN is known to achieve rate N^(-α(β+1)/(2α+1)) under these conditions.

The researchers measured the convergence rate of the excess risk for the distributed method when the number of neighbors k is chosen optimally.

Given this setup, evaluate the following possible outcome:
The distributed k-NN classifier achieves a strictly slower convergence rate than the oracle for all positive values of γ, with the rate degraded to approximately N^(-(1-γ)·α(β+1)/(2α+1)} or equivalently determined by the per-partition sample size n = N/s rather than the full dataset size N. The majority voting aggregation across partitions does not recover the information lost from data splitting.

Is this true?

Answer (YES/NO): NO